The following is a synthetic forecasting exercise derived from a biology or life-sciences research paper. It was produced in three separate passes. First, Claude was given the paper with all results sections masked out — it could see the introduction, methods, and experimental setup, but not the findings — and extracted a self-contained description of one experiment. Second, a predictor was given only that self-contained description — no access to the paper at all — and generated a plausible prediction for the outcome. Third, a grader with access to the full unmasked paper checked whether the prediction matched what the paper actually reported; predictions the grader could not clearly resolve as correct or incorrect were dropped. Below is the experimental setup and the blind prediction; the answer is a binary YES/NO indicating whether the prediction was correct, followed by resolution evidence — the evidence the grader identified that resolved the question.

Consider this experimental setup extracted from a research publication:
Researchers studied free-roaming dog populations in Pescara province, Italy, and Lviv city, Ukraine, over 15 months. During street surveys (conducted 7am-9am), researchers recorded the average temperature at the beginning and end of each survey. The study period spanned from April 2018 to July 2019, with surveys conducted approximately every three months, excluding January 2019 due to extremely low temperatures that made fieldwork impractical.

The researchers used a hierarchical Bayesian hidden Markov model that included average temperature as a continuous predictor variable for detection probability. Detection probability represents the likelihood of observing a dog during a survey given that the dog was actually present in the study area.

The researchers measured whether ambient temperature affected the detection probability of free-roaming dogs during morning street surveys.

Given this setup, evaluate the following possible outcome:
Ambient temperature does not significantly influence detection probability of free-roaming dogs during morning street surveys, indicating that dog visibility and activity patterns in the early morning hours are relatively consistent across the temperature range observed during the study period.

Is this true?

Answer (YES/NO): YES